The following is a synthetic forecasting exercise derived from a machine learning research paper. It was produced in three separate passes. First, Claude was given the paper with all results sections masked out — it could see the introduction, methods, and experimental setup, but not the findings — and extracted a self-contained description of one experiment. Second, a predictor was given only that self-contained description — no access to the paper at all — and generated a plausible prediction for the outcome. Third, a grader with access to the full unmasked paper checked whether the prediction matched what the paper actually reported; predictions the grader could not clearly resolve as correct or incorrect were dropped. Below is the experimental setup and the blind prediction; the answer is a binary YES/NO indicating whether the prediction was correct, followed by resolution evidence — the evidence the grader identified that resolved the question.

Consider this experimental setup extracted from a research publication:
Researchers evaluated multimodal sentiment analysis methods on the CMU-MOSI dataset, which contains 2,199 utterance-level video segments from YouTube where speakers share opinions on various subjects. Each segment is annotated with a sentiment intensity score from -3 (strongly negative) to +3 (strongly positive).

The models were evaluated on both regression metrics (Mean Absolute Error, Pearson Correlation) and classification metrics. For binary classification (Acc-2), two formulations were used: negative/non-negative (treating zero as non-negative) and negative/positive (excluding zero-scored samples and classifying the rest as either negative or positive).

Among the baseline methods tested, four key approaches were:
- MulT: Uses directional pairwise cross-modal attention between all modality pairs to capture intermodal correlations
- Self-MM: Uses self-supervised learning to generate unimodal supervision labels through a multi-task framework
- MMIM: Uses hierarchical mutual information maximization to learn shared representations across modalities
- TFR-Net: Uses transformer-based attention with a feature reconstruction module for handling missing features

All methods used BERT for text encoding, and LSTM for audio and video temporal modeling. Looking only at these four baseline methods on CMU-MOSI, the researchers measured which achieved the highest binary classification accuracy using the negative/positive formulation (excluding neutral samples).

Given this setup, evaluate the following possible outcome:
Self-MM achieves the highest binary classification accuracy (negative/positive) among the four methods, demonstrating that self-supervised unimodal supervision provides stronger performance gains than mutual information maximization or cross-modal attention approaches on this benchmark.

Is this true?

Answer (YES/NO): NO